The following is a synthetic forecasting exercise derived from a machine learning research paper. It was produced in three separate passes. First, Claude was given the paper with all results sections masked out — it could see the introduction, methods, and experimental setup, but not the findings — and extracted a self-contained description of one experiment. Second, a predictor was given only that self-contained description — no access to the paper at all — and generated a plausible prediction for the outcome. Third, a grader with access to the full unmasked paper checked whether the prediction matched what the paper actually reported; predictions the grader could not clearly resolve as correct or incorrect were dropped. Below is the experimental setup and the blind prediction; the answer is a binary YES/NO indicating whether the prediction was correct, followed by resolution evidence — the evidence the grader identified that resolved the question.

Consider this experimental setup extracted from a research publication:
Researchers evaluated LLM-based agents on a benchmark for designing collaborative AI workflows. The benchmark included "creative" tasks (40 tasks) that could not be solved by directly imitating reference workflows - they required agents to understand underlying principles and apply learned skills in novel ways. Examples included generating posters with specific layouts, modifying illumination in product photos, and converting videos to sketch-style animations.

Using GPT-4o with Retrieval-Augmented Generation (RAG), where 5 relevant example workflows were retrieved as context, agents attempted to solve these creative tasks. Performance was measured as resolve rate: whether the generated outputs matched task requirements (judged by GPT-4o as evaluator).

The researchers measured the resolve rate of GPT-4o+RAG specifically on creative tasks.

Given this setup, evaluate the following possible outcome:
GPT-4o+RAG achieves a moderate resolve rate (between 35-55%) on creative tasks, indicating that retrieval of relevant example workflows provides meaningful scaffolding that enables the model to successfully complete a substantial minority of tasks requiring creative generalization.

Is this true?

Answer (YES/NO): NO